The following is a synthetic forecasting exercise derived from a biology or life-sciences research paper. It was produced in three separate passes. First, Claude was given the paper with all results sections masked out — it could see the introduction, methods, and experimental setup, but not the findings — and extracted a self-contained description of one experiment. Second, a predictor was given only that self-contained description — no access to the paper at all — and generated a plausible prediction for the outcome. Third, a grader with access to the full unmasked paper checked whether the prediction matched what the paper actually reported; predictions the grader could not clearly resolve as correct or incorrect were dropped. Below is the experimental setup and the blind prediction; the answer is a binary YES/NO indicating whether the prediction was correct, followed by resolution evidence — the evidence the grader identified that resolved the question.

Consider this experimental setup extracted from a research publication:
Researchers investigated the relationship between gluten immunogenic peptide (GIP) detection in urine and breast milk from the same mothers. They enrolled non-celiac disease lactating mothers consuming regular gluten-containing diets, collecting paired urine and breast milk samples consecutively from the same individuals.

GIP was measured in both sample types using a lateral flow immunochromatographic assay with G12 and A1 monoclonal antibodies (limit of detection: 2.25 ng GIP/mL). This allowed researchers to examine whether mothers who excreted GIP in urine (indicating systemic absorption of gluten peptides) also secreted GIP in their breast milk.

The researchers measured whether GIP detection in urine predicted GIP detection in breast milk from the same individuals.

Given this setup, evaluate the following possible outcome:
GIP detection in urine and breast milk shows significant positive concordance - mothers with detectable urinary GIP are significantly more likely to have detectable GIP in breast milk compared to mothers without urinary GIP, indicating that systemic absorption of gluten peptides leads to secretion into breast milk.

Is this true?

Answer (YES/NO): NO